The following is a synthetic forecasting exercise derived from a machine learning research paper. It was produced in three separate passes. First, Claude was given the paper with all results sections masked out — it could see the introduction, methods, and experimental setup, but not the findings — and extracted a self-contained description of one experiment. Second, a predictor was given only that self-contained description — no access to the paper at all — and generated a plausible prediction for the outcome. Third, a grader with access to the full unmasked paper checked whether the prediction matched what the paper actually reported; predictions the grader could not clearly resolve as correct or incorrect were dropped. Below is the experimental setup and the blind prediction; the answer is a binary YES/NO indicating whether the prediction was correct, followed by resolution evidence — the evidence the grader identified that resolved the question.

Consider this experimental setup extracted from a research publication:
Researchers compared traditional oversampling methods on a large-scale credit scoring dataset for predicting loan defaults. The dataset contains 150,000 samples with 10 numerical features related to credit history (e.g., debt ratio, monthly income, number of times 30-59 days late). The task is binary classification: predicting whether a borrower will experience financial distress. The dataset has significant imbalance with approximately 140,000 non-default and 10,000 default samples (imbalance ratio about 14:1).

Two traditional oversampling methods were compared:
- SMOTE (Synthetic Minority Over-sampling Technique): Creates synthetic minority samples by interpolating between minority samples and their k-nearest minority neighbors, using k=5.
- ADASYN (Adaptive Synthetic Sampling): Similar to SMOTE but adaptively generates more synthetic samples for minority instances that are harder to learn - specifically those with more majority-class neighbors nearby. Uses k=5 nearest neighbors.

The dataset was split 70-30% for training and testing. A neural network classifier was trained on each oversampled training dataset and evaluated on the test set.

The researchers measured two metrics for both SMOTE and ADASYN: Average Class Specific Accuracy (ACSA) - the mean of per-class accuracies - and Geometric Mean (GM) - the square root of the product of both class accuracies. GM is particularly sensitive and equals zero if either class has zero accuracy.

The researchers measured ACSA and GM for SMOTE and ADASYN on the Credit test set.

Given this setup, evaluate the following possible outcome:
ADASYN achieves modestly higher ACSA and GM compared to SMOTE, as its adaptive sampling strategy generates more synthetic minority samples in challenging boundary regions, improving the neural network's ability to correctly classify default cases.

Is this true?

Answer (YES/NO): NO